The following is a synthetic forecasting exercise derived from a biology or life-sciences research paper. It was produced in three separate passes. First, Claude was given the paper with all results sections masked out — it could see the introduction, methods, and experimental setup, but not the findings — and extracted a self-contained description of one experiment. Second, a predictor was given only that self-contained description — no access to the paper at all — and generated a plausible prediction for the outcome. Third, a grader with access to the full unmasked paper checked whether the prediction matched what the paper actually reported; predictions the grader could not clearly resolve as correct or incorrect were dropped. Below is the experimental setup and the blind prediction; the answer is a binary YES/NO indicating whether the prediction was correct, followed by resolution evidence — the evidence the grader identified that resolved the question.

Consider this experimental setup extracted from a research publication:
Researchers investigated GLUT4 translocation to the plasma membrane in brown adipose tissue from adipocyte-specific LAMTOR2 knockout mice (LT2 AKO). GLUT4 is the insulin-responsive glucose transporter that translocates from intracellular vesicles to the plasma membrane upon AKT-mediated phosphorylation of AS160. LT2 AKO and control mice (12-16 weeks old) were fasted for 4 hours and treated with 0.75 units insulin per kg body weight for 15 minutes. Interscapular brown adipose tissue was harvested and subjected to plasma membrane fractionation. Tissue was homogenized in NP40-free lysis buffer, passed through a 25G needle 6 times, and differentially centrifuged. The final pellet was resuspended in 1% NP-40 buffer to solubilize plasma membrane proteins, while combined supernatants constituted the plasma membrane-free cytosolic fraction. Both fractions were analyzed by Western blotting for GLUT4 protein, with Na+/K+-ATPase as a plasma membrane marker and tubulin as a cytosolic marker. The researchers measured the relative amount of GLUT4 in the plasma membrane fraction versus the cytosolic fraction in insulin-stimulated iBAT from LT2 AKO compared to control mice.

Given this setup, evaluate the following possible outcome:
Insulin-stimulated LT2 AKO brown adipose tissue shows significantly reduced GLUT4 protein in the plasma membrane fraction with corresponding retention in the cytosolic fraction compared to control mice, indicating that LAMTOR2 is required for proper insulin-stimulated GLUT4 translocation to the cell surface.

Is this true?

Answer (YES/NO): NO